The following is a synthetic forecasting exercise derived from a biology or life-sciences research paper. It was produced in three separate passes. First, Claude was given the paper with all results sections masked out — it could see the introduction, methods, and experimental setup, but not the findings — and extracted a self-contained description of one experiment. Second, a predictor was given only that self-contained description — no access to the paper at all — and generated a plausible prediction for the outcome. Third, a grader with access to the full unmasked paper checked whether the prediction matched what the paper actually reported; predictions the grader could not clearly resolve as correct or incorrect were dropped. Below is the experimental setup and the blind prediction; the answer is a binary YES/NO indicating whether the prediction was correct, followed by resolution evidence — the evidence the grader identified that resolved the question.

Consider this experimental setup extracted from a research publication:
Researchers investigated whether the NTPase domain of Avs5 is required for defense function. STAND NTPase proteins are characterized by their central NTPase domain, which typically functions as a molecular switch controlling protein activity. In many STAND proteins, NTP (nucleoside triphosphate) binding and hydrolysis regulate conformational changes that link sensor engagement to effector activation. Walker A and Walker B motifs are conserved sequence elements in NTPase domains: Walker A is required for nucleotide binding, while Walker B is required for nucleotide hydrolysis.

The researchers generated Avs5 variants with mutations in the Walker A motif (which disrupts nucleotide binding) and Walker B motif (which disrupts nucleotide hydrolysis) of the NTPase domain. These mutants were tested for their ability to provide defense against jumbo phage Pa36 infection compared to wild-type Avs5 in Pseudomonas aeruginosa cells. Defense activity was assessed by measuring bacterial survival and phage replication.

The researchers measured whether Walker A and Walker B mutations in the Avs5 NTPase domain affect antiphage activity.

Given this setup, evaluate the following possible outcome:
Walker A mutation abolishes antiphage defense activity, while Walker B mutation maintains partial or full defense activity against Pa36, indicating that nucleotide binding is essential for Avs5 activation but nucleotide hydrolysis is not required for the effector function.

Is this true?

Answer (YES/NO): NO